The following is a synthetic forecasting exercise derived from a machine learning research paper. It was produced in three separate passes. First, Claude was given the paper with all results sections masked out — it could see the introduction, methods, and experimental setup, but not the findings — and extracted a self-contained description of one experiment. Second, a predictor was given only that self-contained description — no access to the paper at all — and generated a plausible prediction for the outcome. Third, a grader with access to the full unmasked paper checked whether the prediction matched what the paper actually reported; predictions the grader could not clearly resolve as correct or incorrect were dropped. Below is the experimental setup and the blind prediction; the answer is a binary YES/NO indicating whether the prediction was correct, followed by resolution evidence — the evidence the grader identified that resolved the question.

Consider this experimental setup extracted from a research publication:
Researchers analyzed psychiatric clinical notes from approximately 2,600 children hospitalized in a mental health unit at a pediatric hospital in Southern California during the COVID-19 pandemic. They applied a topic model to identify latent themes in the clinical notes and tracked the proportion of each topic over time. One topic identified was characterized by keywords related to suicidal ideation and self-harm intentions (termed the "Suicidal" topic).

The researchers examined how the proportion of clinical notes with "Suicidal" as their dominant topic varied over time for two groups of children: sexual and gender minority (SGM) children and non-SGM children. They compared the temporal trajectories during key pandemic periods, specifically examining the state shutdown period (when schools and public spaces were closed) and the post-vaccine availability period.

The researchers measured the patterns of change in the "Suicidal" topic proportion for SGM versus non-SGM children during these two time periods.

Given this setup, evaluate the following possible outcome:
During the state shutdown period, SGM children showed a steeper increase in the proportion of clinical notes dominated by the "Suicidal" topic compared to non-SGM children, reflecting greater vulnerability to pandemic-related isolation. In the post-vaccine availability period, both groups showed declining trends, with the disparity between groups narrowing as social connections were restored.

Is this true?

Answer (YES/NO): YES